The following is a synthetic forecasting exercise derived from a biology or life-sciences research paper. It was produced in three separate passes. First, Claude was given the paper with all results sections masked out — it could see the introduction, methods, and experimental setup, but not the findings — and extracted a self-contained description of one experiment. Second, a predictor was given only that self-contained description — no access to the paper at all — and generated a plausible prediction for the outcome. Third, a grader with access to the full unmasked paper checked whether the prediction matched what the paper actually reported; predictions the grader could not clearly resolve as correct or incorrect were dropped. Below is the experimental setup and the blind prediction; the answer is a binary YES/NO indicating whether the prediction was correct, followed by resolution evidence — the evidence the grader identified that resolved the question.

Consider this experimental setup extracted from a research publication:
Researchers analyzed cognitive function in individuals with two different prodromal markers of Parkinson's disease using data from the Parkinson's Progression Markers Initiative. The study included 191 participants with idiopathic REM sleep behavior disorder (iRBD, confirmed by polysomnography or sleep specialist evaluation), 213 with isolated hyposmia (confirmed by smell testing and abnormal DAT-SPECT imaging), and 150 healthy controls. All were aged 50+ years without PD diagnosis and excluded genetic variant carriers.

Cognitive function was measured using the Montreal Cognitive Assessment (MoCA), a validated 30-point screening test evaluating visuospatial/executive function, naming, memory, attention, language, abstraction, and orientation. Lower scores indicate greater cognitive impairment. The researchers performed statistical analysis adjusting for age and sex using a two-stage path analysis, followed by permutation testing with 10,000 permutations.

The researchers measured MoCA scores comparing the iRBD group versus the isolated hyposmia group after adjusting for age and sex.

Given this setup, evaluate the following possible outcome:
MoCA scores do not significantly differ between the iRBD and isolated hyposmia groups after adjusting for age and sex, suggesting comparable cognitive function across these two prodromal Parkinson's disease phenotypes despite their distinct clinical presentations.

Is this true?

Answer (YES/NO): YES